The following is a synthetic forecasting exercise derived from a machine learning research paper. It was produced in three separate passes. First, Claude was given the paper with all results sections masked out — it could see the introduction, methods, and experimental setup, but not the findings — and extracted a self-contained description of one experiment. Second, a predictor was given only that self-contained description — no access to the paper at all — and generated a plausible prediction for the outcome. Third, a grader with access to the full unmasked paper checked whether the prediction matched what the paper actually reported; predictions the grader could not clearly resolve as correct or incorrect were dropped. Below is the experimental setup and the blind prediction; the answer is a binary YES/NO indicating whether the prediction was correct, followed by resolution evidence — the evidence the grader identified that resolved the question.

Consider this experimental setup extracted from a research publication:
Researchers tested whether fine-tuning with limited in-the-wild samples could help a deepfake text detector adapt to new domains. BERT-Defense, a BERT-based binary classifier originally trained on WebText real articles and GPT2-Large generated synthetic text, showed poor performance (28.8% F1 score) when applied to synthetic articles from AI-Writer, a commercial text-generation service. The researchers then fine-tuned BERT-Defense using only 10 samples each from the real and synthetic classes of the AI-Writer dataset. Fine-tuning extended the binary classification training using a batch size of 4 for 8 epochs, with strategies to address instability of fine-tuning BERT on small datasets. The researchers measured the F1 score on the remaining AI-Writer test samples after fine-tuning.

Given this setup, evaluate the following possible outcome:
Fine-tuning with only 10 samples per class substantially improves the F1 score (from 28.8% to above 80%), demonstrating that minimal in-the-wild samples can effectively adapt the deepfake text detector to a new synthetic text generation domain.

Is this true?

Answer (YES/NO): NO